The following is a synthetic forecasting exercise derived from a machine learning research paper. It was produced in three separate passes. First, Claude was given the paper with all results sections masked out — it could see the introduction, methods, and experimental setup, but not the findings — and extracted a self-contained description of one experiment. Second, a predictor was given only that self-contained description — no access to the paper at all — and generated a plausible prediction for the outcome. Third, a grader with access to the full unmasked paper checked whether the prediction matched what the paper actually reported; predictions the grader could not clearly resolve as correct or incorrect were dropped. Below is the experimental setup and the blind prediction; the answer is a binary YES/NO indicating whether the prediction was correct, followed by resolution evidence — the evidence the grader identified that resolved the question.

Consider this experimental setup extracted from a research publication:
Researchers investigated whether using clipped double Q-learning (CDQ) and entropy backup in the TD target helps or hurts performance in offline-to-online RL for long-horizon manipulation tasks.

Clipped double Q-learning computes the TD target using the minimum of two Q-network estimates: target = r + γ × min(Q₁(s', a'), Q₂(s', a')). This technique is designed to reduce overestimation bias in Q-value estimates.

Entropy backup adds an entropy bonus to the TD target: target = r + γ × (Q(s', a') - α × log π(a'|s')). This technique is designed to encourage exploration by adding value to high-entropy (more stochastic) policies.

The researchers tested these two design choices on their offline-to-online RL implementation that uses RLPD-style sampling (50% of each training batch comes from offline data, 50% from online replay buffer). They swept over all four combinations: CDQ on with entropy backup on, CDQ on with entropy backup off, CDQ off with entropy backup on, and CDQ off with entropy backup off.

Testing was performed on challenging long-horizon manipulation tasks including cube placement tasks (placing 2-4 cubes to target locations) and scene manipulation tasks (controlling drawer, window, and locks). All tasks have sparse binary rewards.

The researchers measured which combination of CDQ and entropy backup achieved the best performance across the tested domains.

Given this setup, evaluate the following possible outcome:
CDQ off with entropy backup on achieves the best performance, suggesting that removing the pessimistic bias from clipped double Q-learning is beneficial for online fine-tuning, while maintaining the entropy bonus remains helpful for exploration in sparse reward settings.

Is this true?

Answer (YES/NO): NO